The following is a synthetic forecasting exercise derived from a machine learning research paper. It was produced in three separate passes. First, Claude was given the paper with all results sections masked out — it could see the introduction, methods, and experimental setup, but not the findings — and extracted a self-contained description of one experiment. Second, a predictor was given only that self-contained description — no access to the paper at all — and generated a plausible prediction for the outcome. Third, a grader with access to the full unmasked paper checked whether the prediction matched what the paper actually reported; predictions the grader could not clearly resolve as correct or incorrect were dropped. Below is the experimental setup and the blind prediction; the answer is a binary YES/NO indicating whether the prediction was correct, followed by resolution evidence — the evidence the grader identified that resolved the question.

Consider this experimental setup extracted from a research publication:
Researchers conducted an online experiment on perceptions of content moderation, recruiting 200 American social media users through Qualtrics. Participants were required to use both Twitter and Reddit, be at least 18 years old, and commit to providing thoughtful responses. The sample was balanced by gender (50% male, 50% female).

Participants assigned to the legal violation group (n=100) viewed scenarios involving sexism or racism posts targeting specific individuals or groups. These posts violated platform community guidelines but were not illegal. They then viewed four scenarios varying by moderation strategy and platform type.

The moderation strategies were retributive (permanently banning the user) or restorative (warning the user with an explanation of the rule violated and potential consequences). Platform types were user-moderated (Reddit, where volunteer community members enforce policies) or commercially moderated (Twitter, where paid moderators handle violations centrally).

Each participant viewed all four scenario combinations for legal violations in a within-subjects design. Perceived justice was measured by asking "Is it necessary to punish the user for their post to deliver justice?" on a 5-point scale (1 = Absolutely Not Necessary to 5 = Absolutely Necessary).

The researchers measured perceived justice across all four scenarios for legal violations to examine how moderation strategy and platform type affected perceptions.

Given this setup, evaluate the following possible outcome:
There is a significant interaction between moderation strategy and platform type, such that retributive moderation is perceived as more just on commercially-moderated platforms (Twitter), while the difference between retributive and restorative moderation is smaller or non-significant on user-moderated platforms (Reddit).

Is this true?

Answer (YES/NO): NO